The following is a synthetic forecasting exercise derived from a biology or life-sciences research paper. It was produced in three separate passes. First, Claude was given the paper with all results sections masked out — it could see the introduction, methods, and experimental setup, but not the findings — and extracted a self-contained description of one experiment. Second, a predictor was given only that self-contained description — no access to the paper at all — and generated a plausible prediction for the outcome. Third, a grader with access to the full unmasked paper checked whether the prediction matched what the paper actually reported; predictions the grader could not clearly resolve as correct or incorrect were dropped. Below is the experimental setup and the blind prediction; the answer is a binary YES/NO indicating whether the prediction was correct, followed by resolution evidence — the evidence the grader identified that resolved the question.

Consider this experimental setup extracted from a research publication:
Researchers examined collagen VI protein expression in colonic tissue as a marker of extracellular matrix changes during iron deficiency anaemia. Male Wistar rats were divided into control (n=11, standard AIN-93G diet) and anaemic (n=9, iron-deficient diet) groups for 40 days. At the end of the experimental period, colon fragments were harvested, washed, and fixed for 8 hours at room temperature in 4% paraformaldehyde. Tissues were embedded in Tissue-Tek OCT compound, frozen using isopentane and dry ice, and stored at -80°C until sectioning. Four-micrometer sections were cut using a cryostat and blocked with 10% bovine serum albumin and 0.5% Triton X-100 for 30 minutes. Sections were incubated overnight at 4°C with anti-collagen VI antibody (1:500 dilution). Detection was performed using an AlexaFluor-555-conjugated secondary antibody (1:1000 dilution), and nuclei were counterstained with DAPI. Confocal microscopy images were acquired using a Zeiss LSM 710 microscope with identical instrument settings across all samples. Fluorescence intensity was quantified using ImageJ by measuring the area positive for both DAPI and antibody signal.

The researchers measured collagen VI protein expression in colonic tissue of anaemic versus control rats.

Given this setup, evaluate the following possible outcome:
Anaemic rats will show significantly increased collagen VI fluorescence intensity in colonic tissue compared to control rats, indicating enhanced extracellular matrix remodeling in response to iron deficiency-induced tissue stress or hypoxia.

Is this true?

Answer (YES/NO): NO